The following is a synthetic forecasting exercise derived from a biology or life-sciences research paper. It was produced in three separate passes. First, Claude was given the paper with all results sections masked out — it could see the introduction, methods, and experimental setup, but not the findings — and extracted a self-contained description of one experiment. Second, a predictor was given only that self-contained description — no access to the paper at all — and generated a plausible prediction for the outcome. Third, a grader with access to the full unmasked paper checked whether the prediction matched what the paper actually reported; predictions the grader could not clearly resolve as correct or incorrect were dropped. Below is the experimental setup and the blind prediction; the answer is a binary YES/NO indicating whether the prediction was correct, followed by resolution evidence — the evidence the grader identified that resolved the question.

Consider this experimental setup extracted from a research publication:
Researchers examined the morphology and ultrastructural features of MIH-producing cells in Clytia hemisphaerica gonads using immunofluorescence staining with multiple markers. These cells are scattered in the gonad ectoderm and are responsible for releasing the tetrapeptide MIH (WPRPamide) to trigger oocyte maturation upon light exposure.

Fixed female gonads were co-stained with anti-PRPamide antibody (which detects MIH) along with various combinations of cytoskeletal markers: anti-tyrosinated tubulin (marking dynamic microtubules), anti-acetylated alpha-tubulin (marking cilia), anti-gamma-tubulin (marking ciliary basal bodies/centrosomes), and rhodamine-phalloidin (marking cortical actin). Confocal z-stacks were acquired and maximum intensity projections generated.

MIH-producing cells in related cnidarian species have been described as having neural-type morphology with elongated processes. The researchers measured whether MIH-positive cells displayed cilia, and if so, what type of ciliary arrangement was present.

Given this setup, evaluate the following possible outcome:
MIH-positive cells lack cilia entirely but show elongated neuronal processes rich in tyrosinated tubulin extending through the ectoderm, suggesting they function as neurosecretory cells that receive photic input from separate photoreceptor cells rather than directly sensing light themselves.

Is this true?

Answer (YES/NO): NO